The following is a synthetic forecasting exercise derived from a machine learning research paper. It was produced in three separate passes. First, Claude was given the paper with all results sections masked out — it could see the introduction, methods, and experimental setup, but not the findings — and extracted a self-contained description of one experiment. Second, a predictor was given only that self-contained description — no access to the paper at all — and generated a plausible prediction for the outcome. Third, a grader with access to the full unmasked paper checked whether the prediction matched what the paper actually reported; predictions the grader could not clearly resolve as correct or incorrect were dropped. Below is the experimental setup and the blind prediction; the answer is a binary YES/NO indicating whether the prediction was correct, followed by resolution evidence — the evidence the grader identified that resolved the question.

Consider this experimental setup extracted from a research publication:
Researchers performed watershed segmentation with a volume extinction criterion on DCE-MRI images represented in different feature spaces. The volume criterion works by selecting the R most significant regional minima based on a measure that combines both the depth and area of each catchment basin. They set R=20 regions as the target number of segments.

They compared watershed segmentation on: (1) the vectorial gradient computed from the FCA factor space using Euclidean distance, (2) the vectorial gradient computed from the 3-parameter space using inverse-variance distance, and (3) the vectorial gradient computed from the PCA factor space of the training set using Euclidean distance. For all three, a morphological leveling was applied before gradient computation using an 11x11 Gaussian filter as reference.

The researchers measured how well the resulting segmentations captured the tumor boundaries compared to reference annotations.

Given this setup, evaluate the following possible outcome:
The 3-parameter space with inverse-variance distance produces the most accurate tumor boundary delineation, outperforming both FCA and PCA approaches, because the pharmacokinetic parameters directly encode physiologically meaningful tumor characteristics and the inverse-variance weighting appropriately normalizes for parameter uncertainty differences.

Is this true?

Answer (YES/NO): NO